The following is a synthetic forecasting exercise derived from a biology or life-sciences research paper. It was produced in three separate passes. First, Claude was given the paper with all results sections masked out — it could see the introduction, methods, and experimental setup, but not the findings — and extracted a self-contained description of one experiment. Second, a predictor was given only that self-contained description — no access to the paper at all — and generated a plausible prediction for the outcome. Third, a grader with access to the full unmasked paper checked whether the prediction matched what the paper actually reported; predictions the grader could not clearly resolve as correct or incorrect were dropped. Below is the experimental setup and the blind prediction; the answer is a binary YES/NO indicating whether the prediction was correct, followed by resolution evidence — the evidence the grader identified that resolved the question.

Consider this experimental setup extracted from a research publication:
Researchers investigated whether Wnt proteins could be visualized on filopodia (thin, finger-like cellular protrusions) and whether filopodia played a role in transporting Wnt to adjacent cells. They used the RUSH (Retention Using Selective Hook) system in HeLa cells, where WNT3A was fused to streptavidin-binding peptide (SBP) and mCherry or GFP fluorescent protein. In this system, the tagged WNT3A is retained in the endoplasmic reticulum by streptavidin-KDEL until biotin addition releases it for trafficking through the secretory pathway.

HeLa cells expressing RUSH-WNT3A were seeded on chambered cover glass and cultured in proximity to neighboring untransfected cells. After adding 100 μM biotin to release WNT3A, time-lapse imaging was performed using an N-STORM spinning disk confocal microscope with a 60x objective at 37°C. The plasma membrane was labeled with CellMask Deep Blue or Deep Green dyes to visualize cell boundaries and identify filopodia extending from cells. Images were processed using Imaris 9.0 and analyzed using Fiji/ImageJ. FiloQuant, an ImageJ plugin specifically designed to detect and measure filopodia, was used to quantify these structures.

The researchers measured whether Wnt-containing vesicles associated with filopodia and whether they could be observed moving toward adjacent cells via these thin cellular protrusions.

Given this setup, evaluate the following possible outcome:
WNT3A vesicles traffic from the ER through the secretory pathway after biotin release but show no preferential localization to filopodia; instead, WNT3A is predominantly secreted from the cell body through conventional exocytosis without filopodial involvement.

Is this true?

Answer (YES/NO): NO